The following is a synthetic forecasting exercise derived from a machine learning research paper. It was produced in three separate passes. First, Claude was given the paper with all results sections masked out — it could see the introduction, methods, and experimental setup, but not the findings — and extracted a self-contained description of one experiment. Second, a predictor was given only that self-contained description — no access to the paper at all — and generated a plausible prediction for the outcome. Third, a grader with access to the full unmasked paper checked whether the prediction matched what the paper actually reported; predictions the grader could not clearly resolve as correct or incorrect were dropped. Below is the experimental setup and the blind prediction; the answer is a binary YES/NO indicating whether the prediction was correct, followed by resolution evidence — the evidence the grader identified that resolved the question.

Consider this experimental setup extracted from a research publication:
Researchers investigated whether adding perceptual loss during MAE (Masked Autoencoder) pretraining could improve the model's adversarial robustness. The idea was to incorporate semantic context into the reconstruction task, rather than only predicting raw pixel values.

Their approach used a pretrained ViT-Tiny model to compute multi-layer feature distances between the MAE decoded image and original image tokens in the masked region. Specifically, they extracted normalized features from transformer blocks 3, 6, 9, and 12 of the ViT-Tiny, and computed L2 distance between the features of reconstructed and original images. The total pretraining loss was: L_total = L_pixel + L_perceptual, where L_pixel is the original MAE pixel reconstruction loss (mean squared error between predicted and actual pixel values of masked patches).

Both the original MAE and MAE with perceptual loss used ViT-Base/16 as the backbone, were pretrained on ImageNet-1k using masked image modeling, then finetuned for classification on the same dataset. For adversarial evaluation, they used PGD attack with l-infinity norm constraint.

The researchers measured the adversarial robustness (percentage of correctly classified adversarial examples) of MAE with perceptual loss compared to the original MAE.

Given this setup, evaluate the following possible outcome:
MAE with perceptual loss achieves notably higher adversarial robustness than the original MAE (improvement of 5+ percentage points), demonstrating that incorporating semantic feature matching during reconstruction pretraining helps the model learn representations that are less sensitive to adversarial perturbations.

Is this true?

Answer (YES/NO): YES